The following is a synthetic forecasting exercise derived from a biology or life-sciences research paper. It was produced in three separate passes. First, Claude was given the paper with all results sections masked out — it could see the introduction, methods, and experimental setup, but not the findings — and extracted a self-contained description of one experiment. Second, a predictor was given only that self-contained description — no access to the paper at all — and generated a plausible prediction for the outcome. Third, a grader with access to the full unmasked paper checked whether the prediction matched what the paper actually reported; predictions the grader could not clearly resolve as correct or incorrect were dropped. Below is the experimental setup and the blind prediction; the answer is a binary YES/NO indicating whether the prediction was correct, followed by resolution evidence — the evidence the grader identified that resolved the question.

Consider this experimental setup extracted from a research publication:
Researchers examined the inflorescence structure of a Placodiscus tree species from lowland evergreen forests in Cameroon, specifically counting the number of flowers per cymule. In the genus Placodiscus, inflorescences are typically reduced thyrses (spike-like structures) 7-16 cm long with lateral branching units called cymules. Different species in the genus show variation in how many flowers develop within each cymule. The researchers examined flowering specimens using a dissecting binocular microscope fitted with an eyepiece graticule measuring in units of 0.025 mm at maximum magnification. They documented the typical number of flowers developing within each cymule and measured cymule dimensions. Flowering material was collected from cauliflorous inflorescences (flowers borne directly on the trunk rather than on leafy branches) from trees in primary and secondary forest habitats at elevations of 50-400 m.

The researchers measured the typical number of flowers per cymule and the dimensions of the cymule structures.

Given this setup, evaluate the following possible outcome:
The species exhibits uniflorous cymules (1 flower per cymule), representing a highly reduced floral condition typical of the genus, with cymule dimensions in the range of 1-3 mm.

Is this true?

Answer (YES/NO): NO